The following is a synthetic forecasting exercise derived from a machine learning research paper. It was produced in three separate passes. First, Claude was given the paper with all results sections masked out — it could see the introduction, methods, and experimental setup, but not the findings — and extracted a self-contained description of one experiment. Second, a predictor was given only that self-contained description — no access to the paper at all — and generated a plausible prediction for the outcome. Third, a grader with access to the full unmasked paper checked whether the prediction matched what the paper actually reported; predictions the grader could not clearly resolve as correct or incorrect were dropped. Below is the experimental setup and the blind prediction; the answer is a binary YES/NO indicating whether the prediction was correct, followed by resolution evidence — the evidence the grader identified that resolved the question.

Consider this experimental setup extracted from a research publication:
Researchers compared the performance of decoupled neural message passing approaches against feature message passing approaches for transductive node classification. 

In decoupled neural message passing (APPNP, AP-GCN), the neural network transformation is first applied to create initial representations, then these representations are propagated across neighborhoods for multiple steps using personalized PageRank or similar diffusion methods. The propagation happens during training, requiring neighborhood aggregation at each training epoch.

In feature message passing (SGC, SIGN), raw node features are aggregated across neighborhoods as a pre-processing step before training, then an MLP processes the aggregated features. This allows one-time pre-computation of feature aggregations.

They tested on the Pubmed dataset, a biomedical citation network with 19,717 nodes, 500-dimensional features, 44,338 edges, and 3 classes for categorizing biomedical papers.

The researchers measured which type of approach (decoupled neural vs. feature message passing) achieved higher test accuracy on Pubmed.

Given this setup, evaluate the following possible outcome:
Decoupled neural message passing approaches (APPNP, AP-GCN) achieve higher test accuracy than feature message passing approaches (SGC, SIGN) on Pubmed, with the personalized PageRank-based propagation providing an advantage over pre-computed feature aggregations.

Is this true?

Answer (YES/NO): YES